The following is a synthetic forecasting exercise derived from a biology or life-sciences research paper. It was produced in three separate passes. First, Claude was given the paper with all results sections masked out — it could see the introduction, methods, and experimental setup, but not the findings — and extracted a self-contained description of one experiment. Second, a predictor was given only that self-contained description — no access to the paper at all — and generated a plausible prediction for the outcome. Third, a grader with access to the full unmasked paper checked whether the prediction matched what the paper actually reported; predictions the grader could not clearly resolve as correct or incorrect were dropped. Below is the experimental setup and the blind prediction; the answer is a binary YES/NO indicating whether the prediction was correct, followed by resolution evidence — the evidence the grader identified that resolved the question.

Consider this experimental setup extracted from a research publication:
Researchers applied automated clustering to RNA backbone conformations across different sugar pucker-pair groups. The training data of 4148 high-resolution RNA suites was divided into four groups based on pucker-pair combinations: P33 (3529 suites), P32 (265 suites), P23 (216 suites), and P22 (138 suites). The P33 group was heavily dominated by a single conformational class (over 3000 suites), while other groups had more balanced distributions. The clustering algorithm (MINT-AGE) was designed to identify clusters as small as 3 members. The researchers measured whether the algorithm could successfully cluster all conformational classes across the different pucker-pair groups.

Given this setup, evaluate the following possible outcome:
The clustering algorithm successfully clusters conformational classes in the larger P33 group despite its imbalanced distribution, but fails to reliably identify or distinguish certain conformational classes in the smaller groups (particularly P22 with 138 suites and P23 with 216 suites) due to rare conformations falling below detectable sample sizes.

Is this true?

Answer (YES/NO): NO